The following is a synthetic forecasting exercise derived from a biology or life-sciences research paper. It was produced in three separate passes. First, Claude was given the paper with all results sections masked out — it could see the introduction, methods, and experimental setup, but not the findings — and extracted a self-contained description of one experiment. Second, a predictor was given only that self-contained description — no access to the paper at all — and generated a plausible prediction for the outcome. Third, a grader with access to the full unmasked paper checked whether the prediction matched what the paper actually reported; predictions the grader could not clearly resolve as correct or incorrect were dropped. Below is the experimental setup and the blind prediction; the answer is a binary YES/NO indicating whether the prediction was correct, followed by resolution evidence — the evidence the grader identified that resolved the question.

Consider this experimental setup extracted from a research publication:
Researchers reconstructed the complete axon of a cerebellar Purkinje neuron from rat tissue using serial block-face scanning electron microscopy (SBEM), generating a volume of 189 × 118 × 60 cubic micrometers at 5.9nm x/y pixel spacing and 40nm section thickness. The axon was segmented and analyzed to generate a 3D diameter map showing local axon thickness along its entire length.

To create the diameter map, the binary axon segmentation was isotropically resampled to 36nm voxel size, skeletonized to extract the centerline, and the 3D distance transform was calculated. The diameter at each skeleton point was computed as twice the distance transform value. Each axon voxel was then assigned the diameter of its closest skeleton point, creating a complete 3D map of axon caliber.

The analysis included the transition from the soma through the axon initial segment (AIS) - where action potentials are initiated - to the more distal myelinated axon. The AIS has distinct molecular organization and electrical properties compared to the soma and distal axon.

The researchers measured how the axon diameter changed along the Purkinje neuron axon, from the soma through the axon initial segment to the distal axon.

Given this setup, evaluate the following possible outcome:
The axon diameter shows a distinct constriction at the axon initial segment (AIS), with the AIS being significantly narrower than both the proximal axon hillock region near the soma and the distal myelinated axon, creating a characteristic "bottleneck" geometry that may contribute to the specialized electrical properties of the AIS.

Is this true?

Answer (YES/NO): NO